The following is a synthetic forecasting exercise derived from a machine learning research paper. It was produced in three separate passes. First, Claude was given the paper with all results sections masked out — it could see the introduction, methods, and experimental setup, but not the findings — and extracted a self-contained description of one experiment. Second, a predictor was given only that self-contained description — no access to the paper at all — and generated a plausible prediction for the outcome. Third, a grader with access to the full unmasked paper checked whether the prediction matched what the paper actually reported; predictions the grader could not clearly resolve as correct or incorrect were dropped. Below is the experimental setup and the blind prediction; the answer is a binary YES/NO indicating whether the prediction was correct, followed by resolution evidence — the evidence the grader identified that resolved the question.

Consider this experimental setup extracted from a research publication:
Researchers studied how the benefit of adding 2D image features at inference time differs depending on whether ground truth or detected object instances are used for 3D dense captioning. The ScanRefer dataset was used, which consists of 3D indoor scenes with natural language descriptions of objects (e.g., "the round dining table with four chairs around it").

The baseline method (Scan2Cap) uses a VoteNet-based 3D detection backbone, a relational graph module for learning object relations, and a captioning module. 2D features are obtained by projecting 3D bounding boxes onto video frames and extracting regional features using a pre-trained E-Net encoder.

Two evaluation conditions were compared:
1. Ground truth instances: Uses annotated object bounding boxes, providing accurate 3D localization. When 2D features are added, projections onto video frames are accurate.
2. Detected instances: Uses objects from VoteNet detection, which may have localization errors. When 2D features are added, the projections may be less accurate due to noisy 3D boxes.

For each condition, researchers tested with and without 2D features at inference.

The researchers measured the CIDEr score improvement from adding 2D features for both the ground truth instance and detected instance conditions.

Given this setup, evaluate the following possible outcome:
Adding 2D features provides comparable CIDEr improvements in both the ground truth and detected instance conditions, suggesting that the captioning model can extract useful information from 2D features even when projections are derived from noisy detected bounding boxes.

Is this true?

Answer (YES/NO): NO